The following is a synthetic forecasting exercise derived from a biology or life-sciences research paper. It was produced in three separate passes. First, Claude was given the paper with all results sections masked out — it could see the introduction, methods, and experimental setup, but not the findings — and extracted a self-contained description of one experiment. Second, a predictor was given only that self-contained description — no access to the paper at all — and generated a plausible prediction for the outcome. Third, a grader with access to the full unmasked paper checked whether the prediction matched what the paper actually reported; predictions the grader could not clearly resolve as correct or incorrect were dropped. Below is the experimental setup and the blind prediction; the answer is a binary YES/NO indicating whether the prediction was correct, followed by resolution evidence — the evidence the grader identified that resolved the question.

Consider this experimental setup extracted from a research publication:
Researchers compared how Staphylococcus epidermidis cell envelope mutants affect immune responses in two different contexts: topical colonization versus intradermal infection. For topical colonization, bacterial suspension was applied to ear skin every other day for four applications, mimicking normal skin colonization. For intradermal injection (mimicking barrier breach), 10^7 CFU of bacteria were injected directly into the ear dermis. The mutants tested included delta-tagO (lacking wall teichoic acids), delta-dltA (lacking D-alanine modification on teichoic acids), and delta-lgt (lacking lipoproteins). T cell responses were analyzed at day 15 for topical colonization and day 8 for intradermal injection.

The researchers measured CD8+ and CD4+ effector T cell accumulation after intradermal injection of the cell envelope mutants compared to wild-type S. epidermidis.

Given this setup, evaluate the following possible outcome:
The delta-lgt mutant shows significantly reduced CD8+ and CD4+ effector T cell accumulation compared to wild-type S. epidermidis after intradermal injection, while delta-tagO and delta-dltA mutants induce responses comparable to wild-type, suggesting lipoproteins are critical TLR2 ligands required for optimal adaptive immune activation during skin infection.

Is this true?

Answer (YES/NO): NO